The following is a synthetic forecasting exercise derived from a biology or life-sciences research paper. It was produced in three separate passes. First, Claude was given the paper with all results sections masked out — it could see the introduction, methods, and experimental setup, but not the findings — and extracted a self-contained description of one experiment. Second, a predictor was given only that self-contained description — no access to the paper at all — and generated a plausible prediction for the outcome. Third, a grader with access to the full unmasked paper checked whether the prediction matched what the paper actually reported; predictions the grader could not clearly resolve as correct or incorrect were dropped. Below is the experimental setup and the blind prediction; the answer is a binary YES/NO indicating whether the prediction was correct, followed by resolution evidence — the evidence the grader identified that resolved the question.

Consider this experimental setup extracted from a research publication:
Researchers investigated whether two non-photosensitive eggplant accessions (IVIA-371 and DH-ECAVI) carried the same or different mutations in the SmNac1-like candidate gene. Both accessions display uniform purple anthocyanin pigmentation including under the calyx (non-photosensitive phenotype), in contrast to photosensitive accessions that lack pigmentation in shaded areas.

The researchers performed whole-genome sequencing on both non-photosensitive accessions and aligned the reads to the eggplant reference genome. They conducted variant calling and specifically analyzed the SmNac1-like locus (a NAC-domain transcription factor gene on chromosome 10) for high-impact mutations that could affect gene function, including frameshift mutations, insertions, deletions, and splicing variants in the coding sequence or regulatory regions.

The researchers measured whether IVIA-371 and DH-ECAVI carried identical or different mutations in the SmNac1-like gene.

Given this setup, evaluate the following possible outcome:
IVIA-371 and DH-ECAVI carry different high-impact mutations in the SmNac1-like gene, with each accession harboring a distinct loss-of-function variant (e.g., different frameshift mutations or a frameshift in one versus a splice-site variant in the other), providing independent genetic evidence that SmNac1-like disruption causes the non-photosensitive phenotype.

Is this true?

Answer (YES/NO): YES